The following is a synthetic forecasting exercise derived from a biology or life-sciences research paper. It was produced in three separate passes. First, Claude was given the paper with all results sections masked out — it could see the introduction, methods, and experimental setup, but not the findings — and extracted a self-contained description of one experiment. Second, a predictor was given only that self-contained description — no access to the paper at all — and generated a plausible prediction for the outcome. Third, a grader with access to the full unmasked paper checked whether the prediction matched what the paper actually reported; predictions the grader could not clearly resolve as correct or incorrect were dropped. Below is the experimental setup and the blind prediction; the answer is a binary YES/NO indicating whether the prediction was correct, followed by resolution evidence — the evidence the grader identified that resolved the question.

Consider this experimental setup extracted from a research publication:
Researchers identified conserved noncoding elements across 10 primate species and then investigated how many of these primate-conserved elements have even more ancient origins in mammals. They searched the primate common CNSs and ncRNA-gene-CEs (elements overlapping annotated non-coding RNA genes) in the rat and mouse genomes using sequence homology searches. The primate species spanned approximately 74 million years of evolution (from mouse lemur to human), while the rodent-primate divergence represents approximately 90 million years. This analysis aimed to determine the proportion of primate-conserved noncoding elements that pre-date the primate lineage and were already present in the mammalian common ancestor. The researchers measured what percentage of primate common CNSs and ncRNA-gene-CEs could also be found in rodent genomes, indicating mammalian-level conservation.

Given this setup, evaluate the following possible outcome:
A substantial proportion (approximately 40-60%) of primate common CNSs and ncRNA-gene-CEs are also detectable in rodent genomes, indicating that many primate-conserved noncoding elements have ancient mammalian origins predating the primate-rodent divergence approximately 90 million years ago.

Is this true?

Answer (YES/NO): NO